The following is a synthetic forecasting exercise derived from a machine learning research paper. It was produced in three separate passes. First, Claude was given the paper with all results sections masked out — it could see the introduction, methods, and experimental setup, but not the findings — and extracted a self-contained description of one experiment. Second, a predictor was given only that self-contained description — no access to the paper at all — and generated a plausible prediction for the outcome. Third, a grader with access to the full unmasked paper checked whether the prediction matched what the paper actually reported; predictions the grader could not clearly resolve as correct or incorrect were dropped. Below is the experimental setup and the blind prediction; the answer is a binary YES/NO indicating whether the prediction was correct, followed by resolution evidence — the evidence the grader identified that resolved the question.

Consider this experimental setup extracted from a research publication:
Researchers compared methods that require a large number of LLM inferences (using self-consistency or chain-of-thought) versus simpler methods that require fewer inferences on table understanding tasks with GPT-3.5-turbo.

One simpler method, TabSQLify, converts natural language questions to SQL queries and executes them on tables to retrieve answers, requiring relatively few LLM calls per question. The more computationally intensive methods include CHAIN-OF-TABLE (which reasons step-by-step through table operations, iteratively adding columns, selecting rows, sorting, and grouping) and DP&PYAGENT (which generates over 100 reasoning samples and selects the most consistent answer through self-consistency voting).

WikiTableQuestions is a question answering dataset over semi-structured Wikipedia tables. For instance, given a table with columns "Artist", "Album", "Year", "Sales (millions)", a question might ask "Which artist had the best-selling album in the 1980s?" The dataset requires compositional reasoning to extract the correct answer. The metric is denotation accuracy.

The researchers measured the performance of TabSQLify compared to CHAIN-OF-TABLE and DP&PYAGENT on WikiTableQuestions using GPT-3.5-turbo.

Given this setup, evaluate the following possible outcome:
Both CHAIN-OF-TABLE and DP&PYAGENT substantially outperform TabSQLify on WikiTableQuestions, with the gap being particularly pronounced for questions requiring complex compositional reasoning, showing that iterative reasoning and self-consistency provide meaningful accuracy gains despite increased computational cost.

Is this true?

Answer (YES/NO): NO